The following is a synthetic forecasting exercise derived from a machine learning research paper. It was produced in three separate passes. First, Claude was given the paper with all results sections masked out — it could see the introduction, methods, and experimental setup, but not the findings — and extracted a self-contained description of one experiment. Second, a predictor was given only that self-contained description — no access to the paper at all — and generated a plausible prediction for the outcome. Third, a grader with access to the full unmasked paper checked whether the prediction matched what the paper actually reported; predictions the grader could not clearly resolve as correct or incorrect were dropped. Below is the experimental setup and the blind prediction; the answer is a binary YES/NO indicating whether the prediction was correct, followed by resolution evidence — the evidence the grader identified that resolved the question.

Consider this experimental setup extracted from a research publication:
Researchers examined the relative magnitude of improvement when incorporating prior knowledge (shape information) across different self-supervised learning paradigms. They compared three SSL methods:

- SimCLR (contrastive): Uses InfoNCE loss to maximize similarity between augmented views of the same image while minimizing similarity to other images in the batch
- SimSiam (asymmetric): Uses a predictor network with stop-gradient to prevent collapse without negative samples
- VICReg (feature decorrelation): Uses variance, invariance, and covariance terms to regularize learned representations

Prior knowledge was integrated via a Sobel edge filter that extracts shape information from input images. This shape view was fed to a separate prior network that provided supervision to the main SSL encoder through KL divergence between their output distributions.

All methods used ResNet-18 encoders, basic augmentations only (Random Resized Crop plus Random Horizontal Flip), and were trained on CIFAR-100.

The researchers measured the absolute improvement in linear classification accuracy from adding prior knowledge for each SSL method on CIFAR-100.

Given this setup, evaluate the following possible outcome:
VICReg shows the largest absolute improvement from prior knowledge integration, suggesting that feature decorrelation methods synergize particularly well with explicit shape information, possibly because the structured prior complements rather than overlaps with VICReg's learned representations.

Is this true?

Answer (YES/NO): NO